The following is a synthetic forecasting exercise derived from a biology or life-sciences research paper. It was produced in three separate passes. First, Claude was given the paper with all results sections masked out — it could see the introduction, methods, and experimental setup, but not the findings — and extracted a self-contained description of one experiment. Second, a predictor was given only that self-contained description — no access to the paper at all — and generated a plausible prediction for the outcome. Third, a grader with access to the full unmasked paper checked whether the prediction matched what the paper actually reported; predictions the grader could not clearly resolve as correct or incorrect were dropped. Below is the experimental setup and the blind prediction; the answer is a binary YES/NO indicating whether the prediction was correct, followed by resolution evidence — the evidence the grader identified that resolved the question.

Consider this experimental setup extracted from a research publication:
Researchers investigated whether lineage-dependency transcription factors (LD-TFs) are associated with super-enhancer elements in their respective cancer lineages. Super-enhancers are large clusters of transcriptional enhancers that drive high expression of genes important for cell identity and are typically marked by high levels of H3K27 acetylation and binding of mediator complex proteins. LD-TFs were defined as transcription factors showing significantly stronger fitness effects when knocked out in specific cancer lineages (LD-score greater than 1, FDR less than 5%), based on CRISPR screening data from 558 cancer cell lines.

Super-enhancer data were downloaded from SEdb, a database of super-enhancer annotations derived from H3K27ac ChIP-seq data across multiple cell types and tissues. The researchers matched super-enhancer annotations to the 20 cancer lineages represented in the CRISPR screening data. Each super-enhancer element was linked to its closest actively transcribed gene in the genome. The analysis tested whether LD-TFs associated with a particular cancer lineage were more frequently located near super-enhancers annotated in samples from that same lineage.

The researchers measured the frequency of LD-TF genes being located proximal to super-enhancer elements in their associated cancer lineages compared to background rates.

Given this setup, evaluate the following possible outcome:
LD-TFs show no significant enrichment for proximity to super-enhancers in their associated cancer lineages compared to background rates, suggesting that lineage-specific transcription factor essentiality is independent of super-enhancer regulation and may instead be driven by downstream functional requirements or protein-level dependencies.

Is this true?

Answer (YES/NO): NO